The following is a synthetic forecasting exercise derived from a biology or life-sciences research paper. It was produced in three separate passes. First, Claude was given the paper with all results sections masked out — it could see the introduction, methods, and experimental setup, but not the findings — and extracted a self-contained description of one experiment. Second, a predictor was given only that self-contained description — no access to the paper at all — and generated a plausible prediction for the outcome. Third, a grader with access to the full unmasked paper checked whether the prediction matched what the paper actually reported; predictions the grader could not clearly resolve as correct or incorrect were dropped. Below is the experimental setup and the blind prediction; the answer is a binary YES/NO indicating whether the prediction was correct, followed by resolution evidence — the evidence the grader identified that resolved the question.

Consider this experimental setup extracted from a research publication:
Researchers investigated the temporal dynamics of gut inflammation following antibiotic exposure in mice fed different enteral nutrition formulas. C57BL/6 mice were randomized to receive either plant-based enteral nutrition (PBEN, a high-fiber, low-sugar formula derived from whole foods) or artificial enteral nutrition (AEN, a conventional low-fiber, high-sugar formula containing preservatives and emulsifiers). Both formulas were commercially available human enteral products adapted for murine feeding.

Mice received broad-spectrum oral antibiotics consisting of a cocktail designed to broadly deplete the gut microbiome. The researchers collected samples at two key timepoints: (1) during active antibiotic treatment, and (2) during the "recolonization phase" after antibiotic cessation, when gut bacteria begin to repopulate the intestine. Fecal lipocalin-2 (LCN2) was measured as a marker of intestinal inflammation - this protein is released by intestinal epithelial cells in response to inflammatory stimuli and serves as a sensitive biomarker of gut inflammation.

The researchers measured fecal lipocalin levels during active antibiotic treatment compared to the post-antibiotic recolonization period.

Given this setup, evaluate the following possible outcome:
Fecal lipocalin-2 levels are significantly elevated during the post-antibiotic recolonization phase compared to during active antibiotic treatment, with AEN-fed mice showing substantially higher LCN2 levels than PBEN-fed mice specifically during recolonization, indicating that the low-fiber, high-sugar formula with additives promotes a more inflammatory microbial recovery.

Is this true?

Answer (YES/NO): YES